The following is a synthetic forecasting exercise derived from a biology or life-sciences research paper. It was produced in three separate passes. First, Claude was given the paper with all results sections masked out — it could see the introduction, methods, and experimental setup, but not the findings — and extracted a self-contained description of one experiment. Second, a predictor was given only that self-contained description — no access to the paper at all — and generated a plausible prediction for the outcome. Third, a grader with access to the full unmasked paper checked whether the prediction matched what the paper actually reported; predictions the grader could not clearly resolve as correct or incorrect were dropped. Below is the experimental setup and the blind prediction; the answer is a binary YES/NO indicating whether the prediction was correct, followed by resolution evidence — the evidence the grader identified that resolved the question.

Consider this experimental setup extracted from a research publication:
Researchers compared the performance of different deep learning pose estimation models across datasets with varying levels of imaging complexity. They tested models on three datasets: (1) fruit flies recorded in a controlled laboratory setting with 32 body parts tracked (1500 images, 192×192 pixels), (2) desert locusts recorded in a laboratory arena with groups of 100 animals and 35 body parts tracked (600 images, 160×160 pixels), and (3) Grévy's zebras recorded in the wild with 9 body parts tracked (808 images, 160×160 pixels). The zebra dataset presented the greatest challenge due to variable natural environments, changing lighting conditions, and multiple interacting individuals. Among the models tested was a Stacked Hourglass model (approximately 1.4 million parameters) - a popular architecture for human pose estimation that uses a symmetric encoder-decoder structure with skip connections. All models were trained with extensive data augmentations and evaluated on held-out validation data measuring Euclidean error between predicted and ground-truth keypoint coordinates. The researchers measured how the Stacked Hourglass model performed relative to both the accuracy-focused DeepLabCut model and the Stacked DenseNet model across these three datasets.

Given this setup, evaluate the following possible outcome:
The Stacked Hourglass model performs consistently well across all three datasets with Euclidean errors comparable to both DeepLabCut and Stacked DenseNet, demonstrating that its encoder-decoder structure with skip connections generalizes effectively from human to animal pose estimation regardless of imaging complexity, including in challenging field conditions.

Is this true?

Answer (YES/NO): NO